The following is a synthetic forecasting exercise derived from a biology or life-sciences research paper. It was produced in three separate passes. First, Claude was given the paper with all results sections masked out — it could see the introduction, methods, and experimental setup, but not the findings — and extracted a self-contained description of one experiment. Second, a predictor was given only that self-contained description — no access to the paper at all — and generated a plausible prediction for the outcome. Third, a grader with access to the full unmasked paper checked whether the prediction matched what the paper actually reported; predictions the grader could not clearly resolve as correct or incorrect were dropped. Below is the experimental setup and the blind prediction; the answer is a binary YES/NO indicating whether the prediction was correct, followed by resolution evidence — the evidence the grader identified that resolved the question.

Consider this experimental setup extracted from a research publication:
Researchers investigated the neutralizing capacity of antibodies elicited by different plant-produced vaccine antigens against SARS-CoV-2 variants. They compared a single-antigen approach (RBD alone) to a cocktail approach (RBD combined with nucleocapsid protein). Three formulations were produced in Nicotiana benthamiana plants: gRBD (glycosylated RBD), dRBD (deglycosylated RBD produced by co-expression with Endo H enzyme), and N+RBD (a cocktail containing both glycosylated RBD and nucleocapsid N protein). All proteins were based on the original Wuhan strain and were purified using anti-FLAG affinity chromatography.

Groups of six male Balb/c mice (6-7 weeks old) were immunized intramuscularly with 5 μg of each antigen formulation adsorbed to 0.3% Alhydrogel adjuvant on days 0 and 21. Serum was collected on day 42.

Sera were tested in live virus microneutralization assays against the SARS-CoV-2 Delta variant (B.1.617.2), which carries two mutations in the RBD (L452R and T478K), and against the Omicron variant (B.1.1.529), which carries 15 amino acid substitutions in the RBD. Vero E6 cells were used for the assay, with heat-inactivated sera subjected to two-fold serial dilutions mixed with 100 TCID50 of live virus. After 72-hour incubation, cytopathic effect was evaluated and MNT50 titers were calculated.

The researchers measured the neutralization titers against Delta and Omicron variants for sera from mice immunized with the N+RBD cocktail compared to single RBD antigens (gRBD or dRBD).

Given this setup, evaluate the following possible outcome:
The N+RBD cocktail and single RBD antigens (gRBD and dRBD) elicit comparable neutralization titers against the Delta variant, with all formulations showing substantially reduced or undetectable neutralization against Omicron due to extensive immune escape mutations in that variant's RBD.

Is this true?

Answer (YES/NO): NO